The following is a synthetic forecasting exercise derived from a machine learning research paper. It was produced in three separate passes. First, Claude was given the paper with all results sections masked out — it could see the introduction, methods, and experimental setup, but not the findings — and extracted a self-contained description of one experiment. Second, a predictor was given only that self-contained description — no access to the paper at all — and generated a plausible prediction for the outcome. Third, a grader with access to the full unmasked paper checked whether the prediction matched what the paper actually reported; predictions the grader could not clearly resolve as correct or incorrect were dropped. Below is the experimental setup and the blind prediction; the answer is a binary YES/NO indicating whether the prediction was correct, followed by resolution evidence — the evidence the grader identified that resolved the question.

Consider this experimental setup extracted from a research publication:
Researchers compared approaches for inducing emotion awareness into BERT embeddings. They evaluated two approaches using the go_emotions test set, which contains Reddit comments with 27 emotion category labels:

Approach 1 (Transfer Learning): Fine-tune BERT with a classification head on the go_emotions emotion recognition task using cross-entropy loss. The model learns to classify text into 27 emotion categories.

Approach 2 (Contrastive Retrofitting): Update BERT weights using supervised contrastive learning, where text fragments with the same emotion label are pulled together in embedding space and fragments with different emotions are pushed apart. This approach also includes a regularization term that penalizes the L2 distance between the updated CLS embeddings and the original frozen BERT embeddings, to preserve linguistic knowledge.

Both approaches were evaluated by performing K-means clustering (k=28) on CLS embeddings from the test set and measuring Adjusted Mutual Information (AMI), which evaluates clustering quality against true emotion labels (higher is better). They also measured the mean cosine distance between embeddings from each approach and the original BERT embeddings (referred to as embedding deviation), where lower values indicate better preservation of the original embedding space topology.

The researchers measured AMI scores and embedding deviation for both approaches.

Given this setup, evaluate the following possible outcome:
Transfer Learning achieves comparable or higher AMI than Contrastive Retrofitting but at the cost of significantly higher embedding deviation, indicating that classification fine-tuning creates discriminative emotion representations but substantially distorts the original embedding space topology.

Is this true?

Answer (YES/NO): YES